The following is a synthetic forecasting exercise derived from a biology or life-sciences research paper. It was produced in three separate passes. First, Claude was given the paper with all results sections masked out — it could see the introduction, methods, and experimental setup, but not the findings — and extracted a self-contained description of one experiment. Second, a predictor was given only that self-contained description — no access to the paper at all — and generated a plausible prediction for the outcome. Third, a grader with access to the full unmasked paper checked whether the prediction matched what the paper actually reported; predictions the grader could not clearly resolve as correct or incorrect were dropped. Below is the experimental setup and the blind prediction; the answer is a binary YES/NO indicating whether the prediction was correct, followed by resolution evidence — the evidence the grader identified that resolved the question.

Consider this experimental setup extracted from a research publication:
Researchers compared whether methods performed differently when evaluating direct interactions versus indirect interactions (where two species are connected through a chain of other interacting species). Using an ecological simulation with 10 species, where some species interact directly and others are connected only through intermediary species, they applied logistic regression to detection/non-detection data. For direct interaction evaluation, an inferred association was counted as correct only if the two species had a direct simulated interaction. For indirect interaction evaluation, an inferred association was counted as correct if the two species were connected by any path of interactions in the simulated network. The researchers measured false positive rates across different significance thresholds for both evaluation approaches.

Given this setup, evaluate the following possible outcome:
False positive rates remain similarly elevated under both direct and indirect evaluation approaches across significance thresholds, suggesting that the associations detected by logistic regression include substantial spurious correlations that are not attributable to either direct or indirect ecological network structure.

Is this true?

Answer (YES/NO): NO